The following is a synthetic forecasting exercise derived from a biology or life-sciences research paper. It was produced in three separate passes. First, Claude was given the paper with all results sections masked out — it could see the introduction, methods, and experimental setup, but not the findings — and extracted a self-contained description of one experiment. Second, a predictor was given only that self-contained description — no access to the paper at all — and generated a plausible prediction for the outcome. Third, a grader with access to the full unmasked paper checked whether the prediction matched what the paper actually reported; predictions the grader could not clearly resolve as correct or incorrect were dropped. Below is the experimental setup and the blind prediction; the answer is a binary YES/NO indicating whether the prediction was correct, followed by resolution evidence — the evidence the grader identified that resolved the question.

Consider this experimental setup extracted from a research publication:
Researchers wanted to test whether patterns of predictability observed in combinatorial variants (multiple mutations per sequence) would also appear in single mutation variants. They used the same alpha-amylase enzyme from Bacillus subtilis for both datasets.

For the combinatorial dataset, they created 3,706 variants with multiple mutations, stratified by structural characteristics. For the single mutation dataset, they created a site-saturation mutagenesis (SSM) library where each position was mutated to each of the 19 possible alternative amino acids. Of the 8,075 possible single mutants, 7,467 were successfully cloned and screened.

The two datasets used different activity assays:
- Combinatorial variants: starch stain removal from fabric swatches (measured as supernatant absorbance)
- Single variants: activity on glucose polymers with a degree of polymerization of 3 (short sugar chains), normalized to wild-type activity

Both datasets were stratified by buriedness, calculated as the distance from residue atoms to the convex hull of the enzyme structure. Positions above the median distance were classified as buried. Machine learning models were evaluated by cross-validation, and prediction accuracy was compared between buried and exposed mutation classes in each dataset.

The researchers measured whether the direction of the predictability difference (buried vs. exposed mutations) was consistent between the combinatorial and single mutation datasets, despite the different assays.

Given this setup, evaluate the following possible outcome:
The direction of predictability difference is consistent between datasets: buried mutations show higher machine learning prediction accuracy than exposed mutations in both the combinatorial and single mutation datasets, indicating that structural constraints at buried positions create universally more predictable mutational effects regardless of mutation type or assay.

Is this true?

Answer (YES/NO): NO